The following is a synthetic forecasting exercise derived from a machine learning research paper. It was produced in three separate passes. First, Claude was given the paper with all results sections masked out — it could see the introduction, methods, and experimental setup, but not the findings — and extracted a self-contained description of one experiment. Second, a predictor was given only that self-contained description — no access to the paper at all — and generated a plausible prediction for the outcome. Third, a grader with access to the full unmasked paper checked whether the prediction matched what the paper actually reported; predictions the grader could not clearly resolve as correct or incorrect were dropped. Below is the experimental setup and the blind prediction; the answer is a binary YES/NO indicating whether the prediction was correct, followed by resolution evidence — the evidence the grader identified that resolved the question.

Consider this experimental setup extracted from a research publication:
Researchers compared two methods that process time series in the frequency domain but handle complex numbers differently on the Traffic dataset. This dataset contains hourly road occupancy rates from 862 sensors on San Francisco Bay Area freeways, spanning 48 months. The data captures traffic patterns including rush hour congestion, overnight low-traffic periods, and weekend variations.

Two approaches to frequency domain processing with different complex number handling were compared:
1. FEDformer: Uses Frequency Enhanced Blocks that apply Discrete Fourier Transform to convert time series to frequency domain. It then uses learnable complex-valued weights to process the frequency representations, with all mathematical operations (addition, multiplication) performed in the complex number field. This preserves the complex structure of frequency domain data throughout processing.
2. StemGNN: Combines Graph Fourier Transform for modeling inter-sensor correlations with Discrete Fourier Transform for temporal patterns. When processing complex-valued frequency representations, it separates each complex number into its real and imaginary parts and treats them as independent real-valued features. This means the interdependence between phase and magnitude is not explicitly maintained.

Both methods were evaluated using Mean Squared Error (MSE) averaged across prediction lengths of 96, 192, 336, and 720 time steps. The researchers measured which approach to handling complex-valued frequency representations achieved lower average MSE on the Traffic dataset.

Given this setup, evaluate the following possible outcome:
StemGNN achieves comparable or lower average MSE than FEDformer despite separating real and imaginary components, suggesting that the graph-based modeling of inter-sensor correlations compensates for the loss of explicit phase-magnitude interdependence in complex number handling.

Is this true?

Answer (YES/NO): NO